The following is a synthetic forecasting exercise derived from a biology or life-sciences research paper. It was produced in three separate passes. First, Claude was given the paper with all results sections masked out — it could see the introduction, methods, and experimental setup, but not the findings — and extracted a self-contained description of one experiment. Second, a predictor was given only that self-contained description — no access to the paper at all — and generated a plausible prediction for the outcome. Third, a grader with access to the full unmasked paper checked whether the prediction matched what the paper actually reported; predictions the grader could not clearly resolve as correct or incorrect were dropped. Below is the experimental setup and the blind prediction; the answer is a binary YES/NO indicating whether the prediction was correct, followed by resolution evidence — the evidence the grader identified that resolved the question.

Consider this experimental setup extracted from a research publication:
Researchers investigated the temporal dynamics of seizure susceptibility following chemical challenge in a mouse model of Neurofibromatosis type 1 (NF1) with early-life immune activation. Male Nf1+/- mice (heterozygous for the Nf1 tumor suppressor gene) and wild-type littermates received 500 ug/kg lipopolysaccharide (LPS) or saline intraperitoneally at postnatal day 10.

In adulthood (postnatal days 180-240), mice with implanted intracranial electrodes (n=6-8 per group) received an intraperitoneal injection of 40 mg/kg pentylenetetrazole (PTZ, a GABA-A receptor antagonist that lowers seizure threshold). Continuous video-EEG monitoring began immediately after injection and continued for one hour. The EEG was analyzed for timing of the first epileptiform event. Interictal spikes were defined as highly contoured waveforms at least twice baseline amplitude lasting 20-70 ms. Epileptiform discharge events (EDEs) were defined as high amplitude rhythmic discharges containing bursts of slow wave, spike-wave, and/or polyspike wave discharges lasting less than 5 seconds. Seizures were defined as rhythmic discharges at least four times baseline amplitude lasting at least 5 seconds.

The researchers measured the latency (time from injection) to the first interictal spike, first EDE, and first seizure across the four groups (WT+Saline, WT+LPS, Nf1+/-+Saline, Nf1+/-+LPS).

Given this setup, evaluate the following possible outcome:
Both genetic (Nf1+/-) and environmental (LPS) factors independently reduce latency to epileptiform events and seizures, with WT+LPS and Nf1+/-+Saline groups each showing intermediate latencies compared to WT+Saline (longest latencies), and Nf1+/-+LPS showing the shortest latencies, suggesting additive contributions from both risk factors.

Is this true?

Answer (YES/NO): NO